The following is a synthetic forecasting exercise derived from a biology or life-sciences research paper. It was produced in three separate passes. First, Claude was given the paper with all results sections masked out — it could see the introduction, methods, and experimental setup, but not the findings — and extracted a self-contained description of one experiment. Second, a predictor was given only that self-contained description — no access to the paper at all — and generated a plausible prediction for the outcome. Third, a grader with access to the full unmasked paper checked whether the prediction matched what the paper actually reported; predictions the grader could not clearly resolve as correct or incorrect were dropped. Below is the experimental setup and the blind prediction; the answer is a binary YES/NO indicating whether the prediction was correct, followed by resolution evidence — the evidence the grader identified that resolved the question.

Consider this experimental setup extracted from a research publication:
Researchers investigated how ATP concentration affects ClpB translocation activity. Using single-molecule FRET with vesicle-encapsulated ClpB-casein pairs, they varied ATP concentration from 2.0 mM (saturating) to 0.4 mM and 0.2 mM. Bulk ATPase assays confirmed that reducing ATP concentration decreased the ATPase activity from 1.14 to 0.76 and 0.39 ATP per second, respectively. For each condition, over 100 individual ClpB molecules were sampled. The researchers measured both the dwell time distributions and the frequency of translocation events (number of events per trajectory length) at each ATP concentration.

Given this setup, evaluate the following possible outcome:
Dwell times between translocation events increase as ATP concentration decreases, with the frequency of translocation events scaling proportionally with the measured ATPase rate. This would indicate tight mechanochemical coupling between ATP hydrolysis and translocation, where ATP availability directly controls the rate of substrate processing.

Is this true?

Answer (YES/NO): NO